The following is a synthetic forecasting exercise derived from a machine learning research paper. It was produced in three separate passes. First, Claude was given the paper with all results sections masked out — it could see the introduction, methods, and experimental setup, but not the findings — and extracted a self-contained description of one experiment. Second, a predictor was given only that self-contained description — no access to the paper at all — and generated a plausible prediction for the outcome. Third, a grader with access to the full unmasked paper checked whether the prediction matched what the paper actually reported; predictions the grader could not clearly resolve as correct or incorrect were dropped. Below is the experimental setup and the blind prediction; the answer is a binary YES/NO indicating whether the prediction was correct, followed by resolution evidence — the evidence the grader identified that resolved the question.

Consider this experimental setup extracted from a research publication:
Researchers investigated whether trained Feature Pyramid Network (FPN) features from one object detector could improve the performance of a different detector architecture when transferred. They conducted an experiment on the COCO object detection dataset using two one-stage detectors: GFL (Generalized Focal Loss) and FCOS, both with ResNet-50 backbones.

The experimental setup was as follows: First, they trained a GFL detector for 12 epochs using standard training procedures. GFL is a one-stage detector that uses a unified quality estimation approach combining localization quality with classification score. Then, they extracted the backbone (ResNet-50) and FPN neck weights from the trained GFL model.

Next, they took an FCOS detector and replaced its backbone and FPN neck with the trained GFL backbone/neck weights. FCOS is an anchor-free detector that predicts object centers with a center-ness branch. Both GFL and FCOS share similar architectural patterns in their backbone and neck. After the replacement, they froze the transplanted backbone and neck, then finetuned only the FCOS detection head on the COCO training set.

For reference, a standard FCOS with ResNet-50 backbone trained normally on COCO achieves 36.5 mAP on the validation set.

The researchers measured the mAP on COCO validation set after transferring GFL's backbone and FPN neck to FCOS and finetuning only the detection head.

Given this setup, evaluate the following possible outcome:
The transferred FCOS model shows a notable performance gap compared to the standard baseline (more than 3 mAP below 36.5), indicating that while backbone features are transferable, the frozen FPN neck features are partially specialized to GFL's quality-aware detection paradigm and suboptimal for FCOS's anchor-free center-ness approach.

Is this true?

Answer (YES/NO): NO